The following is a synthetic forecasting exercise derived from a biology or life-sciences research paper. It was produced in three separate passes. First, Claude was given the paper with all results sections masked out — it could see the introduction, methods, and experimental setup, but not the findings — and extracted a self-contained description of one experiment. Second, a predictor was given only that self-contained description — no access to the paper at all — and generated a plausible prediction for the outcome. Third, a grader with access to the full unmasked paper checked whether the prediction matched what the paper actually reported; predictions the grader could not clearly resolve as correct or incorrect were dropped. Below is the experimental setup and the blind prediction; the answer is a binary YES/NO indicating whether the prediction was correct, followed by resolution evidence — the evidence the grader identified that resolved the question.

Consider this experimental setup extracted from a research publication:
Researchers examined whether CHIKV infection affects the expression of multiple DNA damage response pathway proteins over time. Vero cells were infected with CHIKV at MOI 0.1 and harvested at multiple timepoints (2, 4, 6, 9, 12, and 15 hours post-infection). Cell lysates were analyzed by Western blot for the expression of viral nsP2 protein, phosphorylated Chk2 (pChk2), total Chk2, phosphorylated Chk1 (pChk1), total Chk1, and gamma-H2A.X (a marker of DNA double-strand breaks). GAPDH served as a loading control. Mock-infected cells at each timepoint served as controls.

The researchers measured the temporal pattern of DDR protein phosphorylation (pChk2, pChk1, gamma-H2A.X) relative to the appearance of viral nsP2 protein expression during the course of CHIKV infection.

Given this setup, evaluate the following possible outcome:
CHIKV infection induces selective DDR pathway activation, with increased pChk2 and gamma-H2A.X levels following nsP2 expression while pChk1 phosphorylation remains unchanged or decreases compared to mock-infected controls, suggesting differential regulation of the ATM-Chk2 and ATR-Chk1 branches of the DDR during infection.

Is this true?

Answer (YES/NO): NO